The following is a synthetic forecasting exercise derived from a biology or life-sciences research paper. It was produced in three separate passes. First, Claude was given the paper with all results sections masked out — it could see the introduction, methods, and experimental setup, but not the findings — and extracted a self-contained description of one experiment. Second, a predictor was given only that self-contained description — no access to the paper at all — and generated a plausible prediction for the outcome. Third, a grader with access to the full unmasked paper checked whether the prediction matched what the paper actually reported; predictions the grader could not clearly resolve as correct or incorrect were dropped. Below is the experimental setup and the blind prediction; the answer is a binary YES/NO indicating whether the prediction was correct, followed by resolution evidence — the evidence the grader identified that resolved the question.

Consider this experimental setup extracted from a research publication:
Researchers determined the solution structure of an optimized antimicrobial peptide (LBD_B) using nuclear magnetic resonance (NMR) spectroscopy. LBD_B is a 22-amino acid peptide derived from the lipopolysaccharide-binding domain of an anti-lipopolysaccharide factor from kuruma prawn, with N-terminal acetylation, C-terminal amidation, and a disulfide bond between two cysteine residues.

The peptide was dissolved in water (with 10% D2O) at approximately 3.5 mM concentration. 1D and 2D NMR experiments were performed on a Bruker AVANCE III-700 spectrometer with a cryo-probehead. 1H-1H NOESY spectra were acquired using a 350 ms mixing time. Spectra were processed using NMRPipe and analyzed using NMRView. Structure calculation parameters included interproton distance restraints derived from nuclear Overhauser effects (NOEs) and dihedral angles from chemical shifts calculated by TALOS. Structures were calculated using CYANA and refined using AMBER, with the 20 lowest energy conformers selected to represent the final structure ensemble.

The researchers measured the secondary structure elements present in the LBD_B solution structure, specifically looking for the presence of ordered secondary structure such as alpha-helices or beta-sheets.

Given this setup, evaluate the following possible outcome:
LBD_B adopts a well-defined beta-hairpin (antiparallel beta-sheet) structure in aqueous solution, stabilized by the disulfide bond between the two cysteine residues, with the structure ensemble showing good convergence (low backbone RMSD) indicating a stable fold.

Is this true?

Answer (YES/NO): NO